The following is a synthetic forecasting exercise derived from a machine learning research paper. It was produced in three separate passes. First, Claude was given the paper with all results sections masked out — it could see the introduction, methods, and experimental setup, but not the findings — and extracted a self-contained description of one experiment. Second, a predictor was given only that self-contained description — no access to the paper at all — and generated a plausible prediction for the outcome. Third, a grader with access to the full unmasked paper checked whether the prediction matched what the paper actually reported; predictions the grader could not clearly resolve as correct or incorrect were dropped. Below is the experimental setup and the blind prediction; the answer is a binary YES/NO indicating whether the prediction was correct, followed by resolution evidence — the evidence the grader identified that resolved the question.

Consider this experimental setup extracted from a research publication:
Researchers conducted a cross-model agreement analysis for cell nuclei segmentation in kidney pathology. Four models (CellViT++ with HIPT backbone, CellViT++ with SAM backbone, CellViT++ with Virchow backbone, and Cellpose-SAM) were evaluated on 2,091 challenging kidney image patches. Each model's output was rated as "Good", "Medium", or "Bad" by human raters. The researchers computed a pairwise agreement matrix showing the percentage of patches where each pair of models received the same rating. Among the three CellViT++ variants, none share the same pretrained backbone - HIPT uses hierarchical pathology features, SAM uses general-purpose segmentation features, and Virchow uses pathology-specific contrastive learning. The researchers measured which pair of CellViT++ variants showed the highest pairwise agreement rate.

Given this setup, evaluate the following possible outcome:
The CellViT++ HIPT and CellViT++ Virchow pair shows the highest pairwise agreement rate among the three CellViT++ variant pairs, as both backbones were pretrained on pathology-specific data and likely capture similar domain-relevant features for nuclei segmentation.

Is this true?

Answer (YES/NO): NO